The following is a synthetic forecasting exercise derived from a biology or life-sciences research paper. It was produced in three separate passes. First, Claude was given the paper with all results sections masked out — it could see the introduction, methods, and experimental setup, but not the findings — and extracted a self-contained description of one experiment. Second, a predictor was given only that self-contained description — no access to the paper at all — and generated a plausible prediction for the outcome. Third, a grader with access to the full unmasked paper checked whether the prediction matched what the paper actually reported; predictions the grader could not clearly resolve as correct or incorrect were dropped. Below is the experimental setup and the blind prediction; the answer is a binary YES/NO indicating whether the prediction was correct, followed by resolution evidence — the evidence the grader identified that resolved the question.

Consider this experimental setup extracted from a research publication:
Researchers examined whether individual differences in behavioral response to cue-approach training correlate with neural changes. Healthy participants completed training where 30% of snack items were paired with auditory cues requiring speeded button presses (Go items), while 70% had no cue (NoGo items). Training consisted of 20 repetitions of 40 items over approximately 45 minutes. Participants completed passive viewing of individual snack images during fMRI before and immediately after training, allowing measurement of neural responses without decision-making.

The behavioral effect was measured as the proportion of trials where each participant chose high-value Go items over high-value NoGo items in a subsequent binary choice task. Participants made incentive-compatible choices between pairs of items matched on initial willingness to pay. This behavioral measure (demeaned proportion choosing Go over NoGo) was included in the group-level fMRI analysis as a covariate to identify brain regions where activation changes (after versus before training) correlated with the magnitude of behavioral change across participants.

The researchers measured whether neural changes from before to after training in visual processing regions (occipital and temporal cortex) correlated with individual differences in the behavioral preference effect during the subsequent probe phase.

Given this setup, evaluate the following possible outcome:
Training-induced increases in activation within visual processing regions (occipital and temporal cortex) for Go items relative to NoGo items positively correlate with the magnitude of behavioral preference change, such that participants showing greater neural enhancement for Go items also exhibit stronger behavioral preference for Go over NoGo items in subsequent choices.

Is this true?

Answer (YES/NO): NO